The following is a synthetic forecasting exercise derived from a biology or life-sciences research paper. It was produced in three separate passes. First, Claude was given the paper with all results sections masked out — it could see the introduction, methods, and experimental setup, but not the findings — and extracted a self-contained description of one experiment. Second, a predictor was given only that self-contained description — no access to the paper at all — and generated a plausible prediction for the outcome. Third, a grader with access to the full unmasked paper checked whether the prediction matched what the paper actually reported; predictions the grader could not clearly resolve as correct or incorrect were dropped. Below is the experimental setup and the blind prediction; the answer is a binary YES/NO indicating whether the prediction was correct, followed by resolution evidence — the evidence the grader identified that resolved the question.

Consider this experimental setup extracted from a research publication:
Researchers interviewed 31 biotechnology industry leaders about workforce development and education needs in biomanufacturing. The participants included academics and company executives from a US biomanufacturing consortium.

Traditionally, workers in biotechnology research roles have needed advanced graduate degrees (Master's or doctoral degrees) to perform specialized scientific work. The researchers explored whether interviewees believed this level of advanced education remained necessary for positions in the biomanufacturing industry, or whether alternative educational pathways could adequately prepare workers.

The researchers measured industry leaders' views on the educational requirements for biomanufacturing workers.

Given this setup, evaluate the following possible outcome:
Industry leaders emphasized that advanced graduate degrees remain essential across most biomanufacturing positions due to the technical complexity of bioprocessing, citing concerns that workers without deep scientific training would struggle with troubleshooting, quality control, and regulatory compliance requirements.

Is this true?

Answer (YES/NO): NO